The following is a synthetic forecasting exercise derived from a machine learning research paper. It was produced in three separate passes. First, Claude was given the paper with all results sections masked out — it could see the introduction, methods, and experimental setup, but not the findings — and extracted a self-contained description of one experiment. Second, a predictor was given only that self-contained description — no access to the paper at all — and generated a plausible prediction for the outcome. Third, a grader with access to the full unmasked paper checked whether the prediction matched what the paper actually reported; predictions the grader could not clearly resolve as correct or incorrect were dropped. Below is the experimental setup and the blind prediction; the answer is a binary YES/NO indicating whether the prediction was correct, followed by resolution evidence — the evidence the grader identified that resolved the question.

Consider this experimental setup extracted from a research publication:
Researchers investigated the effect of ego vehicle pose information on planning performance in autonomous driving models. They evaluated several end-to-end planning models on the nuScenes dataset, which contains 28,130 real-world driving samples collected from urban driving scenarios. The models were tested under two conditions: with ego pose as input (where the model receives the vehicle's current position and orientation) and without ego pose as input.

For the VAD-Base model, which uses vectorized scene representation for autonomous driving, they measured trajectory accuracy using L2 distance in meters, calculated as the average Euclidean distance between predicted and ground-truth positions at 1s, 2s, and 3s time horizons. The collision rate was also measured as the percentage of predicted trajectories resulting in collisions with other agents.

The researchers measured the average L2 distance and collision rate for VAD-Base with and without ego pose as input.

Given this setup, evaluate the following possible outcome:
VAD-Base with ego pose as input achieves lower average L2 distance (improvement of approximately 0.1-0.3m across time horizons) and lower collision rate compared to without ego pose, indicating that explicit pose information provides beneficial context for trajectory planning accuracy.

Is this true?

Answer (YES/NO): NO